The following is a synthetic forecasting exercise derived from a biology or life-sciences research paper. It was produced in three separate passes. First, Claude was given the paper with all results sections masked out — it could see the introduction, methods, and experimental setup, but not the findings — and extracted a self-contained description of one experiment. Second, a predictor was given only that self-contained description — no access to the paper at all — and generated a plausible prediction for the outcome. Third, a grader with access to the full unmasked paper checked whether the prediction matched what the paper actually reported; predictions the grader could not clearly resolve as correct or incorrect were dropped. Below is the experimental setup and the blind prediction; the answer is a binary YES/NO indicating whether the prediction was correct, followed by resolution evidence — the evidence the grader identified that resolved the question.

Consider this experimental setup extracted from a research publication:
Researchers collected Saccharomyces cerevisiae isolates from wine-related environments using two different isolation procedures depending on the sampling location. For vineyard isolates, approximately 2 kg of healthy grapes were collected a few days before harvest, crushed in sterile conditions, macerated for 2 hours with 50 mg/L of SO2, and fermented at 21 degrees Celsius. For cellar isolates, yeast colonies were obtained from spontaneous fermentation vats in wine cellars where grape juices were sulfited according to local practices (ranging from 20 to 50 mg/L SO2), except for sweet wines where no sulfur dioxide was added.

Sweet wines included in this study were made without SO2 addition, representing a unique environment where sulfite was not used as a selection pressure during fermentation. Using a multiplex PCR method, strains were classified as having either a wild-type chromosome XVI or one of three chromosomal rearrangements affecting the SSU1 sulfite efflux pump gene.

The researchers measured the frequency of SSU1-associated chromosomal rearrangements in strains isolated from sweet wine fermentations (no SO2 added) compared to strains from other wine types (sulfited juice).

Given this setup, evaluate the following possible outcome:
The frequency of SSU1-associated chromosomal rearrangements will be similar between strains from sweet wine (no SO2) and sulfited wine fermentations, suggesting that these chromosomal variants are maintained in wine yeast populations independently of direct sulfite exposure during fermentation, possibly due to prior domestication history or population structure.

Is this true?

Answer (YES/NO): NO